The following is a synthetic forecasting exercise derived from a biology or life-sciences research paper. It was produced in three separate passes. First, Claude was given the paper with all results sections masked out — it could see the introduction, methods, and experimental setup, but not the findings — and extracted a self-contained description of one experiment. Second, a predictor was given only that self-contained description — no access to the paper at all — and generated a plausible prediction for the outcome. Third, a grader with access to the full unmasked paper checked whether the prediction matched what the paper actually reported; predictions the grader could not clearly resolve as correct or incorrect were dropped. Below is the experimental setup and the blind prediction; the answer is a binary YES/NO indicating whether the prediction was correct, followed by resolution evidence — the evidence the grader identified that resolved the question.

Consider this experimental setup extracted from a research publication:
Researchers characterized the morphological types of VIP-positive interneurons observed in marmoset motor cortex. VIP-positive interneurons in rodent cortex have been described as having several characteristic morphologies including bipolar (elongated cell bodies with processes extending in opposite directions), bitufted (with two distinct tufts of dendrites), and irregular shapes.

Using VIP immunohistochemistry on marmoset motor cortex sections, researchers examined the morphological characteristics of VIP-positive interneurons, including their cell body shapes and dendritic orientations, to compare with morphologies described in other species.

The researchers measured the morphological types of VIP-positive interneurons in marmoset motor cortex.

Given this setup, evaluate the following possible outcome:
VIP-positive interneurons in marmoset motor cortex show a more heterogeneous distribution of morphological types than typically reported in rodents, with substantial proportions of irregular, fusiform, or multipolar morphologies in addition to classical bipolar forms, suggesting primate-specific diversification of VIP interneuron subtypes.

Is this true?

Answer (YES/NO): NO